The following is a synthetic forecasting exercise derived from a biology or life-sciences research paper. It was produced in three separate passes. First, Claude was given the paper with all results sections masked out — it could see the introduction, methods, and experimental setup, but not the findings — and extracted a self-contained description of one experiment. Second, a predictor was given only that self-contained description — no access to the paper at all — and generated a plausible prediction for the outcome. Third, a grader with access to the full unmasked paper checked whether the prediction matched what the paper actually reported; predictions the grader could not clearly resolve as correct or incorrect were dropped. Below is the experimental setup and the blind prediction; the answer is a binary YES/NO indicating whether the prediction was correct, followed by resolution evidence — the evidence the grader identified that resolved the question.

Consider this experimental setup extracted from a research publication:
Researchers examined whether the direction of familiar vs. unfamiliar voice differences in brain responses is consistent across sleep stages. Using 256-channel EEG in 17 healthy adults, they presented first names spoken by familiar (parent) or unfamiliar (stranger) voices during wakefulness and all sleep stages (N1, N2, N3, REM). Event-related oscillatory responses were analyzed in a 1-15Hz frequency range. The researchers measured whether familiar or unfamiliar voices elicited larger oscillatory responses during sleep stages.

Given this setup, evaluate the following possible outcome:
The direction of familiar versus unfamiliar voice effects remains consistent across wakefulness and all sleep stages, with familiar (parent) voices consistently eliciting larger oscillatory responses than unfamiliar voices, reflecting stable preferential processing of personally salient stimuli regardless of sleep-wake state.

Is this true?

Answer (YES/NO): NO